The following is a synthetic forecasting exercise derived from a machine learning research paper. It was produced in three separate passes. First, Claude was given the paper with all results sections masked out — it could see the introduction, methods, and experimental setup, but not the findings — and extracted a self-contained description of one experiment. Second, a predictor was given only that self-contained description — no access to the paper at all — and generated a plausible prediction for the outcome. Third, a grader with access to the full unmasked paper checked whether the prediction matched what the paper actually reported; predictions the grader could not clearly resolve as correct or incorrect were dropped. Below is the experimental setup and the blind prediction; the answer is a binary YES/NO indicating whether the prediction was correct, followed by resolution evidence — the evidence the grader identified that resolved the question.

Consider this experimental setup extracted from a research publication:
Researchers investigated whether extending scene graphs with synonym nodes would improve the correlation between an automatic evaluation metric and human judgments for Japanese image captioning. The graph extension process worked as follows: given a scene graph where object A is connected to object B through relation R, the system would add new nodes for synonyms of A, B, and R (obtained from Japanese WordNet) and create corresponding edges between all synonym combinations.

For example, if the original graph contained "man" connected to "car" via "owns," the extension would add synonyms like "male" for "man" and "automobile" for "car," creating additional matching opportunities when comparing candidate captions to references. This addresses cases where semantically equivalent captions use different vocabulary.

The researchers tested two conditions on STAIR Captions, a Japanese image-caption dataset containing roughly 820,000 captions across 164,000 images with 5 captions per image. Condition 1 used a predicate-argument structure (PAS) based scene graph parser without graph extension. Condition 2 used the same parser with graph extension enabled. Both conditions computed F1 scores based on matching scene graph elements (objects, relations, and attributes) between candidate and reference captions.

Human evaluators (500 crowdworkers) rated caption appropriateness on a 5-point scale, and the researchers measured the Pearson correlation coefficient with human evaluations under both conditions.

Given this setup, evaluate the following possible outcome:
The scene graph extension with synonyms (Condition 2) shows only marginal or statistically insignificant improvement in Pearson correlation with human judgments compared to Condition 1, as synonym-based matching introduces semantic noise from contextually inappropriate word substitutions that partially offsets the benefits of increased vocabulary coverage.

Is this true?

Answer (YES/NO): NO